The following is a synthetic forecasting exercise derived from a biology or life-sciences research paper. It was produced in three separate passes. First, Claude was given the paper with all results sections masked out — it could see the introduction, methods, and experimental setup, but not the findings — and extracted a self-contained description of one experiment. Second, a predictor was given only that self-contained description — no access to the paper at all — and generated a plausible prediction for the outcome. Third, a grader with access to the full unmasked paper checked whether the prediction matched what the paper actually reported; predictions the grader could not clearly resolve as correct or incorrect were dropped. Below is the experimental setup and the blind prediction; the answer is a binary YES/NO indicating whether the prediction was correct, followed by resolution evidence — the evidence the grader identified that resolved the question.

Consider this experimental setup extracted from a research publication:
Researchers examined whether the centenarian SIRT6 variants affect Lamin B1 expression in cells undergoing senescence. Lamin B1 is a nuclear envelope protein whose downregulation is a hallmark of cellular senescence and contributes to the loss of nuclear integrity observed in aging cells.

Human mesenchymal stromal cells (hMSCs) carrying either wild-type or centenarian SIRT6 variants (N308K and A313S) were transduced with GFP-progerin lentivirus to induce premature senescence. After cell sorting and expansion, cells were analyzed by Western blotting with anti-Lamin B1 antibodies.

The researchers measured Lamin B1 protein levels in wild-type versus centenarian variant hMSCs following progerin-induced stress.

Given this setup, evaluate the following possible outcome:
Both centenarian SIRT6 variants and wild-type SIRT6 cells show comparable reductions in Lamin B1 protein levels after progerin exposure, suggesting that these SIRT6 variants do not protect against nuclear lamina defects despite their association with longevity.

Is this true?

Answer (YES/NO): NO